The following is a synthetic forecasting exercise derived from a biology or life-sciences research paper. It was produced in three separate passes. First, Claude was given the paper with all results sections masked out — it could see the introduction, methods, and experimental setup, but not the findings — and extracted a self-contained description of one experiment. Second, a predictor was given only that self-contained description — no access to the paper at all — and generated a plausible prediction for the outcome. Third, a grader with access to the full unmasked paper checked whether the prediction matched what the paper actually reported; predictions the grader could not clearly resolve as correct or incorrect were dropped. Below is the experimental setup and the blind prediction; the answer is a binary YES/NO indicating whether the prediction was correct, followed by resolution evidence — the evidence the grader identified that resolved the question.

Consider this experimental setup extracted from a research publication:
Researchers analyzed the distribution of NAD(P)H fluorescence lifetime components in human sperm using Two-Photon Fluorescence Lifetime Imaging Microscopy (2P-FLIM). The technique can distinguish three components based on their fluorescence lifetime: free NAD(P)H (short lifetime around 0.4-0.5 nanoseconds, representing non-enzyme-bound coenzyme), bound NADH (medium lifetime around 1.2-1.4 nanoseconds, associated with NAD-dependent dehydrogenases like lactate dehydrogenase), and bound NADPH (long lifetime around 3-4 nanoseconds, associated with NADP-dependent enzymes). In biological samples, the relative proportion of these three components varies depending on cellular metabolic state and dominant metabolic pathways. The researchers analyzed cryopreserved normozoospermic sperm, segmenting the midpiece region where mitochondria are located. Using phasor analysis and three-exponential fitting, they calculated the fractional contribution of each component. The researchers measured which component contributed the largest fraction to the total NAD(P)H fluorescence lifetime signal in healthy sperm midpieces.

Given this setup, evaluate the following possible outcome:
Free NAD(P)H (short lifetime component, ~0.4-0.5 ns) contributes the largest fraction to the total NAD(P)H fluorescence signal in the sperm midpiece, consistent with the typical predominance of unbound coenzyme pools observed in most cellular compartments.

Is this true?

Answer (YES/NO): NO